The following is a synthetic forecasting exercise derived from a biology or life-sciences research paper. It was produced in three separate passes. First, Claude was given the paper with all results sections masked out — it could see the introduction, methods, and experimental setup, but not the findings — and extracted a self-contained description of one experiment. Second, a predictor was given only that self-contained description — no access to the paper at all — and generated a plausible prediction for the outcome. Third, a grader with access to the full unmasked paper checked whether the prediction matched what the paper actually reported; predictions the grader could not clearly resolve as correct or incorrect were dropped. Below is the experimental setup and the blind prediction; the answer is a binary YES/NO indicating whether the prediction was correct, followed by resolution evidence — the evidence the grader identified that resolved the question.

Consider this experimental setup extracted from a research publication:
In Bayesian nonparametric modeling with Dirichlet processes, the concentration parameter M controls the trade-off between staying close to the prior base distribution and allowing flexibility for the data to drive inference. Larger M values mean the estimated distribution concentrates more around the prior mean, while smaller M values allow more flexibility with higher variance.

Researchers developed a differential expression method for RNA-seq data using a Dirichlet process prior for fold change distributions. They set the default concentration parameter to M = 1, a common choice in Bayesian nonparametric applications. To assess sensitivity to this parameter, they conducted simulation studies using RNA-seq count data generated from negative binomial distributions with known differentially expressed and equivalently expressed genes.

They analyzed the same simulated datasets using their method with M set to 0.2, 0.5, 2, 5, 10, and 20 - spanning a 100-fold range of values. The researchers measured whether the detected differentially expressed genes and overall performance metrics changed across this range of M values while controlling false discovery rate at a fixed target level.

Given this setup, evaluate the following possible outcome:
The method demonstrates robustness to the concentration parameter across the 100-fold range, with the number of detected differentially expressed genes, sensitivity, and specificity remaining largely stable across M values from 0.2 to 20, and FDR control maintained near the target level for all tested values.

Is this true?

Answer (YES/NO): YES